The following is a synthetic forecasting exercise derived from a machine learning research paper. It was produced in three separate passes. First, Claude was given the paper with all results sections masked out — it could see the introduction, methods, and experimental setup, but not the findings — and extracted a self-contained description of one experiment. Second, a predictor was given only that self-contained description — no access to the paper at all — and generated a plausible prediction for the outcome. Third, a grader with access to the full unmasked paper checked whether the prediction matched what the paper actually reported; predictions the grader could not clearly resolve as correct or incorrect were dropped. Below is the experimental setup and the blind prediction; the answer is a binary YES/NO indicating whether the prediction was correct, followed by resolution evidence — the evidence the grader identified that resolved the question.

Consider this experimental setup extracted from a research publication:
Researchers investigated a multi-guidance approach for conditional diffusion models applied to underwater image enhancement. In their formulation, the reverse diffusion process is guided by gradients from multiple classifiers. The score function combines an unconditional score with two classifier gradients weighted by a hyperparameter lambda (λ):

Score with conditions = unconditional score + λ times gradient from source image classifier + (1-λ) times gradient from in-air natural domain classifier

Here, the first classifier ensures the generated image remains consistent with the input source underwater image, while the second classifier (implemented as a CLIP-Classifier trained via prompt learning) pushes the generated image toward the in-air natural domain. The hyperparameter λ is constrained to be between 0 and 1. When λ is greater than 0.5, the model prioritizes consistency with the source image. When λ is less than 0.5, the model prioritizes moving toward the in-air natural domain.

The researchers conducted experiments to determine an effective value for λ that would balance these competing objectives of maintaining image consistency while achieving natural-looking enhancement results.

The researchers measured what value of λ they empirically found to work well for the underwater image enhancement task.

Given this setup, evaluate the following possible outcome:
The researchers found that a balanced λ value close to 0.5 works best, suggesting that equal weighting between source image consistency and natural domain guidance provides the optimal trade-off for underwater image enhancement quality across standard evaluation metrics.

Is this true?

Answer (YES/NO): NO